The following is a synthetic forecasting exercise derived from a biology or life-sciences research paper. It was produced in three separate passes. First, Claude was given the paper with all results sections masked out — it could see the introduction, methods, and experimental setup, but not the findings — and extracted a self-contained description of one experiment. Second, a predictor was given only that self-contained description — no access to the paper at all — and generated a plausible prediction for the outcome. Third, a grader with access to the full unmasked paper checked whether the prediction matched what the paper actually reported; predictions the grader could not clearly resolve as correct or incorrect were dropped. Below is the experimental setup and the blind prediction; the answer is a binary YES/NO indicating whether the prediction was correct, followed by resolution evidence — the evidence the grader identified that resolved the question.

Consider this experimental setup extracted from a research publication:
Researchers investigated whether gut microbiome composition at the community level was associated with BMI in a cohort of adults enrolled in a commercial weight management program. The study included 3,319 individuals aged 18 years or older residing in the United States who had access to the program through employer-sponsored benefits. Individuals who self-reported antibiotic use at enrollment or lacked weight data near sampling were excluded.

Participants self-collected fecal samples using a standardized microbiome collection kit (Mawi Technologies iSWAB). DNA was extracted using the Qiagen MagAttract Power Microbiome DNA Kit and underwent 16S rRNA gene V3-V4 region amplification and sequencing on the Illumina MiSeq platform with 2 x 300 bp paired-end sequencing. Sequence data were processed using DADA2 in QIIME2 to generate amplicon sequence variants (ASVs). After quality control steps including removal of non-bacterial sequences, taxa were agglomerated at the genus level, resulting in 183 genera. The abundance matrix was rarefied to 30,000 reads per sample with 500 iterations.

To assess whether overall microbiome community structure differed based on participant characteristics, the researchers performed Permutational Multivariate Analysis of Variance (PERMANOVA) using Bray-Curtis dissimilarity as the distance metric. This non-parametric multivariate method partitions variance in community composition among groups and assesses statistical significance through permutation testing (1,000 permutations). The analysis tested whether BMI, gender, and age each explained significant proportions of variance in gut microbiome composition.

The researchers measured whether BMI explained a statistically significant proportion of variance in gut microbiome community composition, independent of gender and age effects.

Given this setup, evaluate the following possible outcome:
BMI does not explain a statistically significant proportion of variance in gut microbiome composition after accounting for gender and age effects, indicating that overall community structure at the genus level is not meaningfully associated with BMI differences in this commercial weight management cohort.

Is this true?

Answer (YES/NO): NO